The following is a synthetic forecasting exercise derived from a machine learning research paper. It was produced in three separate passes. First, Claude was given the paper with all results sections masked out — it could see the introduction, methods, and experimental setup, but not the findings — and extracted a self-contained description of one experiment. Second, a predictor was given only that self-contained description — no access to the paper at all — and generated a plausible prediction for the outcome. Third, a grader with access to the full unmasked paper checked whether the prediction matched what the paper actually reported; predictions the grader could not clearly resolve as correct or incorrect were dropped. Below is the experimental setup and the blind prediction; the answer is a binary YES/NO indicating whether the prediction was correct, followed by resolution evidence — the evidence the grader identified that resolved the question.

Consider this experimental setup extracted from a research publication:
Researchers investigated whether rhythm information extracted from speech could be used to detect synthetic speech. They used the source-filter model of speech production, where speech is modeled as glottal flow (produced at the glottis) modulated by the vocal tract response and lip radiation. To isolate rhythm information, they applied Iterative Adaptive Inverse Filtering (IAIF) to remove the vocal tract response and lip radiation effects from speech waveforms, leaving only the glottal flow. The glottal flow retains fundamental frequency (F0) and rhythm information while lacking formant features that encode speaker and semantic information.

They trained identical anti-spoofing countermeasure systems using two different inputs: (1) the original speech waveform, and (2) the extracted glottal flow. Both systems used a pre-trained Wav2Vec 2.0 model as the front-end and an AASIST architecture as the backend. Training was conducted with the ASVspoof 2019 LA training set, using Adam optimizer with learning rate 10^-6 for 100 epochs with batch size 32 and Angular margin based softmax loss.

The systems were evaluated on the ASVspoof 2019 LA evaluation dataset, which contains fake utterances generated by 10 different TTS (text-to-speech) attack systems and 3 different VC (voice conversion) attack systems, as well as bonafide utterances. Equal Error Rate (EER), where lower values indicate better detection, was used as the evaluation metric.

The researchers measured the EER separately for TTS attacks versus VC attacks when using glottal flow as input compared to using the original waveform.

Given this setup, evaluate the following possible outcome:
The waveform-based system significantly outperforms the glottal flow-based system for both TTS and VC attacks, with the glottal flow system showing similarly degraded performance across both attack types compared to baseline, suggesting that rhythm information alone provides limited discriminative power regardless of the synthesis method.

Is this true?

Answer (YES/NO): NO